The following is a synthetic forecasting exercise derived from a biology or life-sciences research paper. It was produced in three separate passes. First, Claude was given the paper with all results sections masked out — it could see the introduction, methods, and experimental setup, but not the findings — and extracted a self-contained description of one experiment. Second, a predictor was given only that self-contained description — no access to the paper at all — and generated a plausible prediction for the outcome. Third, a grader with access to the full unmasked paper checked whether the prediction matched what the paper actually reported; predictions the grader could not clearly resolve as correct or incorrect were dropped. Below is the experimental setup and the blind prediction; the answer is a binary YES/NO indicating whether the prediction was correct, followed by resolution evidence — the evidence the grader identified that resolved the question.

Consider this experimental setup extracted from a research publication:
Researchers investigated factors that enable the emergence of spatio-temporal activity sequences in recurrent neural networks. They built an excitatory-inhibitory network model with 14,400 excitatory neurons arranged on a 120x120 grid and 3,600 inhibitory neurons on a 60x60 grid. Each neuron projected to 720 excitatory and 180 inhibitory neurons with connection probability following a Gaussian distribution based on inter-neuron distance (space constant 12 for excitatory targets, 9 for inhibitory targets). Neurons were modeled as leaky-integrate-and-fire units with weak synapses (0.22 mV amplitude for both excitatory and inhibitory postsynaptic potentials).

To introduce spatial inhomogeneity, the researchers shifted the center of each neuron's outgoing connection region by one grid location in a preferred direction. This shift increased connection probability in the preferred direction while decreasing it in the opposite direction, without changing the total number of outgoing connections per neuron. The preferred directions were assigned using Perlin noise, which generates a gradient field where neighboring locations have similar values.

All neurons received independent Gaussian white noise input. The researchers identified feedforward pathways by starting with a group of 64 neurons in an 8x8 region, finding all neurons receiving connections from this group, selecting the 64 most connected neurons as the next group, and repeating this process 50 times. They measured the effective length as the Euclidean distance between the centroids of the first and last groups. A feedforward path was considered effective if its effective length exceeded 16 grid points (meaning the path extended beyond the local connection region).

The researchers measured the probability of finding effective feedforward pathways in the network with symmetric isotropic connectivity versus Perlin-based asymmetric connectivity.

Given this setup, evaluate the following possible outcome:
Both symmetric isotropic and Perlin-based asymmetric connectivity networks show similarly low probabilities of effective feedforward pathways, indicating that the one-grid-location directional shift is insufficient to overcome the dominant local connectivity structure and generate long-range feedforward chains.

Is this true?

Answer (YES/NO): NO